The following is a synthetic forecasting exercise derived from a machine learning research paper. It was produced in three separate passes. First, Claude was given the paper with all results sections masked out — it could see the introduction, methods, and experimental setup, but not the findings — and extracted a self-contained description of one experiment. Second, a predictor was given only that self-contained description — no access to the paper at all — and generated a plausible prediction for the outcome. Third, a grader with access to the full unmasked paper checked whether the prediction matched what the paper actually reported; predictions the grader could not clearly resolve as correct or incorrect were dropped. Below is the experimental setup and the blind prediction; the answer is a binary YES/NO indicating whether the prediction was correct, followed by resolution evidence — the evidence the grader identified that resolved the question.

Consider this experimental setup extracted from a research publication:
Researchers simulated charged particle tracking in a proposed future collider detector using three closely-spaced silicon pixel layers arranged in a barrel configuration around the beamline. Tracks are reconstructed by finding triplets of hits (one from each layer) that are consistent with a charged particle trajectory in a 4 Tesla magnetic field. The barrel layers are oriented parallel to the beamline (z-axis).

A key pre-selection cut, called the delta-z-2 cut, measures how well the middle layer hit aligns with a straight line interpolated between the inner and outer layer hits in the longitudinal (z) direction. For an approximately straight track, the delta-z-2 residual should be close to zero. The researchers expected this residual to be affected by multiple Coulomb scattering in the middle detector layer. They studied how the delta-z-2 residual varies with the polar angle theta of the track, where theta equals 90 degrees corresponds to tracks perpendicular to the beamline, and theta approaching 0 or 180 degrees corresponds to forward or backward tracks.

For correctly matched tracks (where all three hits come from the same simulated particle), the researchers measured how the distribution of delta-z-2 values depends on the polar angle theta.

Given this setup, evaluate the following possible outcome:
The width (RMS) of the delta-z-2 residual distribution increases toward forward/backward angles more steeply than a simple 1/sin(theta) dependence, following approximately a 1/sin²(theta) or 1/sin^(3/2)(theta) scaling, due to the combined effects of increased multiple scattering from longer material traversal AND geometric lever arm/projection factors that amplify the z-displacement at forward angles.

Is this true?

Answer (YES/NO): NO